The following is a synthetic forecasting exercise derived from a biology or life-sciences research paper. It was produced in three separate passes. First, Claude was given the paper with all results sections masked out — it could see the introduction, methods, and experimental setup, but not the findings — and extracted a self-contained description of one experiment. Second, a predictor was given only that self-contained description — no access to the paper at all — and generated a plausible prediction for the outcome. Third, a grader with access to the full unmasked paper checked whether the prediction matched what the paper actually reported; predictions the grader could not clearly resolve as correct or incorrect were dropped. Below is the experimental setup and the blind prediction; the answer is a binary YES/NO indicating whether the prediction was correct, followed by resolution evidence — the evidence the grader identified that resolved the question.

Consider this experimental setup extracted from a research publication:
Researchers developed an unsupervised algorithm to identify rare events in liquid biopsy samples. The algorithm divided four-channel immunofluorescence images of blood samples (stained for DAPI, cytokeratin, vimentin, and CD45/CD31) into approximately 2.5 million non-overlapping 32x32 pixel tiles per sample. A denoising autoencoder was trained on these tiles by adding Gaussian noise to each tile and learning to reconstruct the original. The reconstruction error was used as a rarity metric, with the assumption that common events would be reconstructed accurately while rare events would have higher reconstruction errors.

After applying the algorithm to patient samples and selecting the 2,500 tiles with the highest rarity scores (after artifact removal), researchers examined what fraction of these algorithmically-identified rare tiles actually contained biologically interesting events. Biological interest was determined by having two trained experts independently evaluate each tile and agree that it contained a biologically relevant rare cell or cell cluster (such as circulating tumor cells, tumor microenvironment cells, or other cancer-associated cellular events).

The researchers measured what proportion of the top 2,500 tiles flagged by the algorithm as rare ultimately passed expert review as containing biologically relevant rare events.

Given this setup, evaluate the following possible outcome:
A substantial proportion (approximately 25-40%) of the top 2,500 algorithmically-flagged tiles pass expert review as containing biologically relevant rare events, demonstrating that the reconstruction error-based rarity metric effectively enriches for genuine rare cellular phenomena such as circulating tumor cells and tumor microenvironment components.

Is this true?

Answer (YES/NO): NO